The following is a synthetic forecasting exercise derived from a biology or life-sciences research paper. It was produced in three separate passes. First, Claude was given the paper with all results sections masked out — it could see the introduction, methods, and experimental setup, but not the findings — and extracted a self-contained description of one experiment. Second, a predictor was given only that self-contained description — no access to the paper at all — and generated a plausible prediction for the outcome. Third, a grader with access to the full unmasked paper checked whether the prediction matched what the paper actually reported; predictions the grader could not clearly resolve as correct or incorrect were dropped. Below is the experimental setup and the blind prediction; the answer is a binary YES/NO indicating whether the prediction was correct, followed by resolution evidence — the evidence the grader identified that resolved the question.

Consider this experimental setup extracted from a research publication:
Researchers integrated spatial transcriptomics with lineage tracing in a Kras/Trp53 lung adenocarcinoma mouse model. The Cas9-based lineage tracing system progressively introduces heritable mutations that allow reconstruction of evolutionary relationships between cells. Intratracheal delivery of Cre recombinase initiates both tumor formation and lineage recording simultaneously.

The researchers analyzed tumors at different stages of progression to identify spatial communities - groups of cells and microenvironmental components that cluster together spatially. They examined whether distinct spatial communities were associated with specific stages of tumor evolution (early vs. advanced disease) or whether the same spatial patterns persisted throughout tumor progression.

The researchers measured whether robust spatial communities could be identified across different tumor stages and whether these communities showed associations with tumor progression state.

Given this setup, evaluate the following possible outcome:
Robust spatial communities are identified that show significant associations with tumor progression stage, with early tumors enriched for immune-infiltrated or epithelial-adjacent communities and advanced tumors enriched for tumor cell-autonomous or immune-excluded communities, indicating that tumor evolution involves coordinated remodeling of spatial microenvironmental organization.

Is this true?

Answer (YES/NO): YES